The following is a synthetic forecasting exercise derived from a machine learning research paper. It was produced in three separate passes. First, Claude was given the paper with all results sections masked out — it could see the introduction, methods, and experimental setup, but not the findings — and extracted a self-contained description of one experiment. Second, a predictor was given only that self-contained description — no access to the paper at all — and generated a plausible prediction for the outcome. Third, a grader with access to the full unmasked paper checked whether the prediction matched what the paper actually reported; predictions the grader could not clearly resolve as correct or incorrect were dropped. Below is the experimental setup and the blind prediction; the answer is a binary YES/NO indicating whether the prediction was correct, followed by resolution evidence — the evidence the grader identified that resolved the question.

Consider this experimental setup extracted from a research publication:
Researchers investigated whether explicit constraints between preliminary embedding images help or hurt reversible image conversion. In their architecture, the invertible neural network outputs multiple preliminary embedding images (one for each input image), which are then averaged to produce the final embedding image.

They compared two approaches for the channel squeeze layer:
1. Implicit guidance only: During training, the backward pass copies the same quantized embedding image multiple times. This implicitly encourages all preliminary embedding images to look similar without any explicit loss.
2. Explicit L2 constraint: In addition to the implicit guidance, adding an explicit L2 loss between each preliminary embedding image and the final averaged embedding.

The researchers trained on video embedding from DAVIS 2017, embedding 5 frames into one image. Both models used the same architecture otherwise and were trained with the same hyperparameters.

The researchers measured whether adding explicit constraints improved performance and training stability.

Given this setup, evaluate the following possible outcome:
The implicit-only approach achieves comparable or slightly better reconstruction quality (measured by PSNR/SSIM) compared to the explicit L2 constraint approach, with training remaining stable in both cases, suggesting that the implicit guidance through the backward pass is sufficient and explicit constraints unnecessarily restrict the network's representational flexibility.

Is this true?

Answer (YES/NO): NO